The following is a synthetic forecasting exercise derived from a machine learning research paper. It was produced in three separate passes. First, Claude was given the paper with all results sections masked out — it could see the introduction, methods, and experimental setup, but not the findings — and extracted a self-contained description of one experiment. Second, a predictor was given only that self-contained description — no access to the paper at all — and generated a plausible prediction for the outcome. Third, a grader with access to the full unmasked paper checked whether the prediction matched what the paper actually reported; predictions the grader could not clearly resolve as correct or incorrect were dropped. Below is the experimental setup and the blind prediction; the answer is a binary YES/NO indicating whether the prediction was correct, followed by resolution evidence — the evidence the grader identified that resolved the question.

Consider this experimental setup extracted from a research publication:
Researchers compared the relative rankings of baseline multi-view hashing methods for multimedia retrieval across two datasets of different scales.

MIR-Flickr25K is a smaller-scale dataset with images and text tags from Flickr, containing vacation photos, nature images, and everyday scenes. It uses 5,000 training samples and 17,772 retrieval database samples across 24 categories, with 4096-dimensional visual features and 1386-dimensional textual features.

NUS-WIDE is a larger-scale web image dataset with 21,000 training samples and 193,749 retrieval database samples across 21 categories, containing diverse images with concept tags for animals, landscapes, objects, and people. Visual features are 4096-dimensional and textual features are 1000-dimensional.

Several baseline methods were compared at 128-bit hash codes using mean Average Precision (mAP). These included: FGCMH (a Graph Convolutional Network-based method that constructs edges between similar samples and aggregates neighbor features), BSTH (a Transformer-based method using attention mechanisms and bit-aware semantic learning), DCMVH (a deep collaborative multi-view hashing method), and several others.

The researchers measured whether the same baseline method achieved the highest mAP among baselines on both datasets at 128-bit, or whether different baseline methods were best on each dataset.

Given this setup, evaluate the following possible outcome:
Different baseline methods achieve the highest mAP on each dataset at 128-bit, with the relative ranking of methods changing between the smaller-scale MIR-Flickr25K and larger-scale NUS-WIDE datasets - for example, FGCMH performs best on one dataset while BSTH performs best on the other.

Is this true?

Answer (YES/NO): YES